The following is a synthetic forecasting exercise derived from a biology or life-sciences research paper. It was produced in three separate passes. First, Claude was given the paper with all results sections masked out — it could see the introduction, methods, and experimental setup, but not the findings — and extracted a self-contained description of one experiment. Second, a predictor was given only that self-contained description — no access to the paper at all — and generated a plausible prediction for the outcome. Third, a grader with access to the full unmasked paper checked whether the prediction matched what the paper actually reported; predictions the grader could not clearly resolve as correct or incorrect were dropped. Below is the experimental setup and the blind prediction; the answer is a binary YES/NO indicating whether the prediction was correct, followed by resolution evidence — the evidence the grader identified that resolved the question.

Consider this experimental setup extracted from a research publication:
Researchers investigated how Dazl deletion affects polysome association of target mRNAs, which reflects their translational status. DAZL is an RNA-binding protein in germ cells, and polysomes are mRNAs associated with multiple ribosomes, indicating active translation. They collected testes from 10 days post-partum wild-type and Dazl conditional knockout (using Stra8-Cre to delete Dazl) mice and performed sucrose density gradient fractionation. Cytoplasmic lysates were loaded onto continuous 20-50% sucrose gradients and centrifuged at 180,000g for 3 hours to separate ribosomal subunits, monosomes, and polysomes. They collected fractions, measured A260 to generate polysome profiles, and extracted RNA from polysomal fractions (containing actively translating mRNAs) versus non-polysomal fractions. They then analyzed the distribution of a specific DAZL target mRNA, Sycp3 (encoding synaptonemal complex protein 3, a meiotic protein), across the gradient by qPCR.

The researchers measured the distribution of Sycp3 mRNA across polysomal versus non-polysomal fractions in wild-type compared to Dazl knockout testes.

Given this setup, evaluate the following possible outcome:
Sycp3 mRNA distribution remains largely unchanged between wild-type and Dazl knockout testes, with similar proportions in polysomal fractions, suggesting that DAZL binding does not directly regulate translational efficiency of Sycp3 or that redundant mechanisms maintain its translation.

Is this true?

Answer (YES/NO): NO